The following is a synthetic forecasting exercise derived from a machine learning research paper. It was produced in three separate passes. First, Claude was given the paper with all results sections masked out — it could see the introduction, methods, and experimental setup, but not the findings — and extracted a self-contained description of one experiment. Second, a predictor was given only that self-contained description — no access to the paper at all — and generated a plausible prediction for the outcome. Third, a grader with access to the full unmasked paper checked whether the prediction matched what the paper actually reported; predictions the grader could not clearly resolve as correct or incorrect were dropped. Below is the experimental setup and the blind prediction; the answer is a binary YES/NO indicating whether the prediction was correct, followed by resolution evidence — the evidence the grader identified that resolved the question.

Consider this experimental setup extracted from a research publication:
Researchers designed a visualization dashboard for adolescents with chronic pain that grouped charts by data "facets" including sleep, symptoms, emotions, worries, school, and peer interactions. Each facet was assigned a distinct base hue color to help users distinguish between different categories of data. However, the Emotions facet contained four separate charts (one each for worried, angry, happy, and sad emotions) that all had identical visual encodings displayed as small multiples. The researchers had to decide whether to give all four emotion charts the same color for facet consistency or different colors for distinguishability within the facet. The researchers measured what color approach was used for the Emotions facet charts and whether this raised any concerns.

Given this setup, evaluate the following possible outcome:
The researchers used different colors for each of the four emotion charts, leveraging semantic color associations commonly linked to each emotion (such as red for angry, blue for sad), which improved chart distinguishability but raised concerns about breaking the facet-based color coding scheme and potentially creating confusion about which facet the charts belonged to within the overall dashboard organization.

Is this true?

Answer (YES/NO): NO